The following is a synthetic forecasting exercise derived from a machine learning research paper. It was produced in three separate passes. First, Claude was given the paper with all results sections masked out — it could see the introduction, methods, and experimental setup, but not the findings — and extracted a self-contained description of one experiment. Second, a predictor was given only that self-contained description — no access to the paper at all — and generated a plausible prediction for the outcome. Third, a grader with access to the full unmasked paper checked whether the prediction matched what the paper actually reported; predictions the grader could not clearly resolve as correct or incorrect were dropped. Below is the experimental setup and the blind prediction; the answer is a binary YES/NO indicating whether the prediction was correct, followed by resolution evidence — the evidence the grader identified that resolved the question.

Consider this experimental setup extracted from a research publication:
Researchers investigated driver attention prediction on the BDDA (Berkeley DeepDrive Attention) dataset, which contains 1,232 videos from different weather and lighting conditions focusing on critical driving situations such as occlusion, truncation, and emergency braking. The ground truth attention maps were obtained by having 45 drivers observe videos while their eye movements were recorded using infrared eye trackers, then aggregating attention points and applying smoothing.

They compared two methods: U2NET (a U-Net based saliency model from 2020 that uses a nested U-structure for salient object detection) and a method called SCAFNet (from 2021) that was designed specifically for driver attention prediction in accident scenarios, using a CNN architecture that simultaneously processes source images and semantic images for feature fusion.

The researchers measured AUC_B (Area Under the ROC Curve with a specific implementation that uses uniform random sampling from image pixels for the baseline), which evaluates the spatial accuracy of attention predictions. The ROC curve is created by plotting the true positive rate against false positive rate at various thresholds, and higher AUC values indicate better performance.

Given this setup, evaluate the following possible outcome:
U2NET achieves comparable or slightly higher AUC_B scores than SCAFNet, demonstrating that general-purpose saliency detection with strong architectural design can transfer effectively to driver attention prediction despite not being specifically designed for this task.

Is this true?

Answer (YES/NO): NO